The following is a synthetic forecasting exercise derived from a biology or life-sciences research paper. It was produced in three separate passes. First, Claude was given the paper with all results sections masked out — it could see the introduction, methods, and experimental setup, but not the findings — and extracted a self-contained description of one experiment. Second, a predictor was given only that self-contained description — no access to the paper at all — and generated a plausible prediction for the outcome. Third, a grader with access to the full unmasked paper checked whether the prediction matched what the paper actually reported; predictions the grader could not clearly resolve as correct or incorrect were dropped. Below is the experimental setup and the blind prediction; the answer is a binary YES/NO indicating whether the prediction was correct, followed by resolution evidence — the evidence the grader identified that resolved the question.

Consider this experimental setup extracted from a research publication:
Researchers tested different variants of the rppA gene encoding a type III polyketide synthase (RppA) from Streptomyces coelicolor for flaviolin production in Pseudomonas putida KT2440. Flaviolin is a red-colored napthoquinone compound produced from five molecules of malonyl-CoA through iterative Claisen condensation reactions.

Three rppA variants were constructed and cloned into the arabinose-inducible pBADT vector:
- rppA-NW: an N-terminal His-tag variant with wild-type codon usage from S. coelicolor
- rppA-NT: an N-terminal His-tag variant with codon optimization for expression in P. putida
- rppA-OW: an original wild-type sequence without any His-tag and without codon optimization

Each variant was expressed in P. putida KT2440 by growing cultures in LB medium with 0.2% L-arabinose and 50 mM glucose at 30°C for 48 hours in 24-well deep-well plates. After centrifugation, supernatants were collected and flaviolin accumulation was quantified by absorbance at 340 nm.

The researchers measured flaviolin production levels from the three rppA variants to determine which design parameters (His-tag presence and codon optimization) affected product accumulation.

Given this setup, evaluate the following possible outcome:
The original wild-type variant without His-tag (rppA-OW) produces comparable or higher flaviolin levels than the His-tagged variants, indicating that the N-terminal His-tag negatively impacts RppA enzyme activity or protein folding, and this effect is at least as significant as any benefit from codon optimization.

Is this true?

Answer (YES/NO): NO